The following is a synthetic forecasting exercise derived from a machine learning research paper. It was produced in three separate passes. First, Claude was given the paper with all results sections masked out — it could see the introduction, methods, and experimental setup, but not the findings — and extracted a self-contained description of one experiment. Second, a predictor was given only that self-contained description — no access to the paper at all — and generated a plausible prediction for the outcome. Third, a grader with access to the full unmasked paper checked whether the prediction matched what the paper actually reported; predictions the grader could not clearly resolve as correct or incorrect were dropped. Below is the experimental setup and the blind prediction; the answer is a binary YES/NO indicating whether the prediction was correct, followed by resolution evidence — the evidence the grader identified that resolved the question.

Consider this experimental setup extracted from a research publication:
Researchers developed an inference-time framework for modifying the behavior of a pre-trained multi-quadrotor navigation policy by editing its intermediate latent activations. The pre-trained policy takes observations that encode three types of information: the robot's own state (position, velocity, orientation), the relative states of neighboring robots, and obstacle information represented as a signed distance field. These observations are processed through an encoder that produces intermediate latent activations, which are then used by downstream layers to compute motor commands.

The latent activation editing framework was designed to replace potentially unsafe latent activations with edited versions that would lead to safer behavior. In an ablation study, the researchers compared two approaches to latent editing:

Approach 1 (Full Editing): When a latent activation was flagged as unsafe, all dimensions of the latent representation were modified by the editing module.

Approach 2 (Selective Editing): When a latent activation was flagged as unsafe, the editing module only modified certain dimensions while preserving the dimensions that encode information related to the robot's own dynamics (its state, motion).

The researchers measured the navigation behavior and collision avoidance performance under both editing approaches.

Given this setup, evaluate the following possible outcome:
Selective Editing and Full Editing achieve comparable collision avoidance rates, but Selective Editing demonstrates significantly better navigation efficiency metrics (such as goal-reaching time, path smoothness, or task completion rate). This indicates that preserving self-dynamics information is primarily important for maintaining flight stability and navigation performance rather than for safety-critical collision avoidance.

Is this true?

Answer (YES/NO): NO